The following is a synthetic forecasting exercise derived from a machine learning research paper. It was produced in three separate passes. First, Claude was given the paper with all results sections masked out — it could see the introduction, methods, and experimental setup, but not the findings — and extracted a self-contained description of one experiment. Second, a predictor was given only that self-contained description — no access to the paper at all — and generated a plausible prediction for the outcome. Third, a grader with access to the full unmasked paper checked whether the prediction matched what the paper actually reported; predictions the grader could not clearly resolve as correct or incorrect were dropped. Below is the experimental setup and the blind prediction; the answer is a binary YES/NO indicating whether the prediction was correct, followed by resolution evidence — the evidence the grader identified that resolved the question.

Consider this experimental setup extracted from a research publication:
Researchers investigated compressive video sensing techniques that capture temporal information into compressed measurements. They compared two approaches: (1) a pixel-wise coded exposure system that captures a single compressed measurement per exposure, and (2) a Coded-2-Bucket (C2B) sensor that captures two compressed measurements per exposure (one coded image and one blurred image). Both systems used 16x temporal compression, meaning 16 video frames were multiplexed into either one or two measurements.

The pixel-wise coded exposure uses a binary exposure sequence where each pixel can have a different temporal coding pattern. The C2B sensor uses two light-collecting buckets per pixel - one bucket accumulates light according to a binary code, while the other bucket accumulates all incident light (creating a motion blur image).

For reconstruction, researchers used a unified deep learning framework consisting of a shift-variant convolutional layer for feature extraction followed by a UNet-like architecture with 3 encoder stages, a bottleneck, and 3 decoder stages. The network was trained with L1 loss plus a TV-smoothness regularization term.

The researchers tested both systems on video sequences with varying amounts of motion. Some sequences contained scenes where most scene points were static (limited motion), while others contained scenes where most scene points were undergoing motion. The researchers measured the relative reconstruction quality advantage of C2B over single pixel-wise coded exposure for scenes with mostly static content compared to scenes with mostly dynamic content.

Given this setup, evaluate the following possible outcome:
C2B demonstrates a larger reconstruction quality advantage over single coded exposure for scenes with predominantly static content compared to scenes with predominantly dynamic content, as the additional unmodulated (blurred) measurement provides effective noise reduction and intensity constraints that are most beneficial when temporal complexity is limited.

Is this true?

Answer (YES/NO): YES